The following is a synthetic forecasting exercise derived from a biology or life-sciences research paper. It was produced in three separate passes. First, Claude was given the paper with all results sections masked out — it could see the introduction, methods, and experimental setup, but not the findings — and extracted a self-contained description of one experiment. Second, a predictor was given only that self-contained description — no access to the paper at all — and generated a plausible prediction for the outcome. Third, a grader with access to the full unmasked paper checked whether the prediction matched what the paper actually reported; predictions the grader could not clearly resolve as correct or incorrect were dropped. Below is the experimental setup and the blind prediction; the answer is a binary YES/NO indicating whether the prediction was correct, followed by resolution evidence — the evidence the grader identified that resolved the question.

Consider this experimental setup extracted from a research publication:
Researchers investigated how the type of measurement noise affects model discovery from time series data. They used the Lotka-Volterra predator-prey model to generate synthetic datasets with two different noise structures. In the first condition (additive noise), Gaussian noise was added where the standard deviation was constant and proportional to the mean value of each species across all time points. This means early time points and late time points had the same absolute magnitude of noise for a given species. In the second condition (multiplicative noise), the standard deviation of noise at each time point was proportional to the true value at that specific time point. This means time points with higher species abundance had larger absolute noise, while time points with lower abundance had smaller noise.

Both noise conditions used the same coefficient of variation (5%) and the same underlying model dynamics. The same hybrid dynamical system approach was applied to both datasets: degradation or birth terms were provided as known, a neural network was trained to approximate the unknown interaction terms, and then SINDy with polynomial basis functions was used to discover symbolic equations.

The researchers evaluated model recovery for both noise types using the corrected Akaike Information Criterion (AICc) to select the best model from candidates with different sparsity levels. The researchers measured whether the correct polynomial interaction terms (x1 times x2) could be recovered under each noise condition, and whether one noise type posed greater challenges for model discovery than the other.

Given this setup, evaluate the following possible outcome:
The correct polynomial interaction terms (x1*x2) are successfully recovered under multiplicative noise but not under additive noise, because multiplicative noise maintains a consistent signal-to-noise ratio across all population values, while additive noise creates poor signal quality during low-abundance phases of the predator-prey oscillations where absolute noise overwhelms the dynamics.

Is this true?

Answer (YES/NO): NO